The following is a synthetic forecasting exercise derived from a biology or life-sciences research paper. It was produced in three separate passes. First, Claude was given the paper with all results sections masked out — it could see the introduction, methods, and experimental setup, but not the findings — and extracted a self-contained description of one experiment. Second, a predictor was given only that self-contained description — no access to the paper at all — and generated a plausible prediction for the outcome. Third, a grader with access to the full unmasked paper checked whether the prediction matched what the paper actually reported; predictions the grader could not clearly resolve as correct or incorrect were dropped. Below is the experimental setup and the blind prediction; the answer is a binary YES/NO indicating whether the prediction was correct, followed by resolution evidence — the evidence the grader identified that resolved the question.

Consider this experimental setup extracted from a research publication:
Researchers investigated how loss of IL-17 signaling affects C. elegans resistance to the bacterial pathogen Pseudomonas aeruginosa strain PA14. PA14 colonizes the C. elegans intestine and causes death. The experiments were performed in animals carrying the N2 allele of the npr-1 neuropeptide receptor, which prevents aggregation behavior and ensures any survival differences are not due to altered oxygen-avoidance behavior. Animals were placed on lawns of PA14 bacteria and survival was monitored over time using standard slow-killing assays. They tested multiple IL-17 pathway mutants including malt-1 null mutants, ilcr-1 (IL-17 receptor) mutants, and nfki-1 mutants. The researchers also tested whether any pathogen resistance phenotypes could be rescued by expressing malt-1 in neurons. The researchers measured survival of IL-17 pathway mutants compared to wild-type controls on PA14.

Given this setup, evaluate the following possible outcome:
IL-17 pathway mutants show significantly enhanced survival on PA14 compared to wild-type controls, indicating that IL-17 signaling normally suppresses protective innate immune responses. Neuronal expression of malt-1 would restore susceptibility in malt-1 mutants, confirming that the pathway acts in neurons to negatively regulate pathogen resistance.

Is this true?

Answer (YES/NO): YES